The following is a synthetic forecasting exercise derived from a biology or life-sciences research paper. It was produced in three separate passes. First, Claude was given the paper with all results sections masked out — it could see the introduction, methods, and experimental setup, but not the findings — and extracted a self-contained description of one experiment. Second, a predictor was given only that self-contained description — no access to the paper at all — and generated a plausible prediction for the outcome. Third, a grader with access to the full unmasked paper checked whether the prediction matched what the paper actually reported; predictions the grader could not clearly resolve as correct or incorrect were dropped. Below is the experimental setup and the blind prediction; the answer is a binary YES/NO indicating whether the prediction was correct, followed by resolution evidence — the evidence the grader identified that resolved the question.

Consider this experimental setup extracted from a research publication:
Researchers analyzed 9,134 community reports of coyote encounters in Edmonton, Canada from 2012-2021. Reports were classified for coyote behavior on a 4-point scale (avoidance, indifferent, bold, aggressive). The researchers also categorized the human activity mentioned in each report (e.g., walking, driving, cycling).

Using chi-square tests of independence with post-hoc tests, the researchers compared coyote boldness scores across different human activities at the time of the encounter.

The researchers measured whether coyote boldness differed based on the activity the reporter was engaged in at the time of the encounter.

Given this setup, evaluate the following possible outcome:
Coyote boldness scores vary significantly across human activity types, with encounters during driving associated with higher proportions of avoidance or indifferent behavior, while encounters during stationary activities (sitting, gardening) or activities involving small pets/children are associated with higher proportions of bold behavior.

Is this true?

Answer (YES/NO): NO